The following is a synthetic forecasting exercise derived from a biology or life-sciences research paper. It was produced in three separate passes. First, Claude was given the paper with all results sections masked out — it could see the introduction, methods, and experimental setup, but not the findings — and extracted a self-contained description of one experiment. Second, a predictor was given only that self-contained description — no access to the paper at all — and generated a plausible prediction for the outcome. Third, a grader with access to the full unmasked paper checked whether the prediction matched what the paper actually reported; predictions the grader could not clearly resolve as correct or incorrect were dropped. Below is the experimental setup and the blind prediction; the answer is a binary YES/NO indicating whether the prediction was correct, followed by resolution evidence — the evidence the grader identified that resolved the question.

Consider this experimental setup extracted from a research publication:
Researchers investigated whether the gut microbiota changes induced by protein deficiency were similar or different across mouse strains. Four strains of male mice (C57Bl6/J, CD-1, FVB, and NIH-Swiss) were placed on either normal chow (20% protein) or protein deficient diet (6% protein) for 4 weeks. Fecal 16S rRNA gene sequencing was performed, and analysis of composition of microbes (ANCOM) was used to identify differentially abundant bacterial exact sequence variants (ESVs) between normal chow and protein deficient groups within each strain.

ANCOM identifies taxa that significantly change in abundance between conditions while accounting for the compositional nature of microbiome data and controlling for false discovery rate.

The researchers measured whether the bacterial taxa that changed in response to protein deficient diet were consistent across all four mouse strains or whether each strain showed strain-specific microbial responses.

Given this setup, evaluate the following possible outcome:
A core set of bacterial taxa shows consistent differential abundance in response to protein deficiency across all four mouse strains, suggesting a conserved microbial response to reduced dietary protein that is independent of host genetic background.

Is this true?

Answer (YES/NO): NO